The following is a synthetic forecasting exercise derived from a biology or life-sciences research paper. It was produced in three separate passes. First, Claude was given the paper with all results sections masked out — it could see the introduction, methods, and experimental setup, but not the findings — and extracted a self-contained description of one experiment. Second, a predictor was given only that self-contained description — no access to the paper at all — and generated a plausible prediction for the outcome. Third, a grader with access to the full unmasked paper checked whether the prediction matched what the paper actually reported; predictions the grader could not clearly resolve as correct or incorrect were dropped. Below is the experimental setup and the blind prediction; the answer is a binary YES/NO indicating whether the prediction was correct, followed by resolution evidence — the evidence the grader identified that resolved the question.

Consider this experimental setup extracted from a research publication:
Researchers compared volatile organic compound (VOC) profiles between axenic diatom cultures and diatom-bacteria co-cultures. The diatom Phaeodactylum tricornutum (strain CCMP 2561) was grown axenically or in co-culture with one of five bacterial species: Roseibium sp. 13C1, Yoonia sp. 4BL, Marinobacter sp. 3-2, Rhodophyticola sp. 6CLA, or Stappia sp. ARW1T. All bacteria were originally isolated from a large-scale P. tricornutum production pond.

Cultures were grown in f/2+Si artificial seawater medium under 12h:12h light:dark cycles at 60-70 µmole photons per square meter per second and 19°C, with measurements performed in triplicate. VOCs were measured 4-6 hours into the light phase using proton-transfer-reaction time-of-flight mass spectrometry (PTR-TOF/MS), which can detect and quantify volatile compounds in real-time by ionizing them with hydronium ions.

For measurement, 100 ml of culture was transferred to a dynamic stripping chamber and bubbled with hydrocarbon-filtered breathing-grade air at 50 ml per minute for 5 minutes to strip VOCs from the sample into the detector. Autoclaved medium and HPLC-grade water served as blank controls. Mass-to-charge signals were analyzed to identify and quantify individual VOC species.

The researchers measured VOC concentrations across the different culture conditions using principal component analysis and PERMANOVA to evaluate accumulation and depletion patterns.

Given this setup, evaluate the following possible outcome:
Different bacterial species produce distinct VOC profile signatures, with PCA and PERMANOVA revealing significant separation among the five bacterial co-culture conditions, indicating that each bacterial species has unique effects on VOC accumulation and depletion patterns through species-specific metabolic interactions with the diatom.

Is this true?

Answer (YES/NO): YES